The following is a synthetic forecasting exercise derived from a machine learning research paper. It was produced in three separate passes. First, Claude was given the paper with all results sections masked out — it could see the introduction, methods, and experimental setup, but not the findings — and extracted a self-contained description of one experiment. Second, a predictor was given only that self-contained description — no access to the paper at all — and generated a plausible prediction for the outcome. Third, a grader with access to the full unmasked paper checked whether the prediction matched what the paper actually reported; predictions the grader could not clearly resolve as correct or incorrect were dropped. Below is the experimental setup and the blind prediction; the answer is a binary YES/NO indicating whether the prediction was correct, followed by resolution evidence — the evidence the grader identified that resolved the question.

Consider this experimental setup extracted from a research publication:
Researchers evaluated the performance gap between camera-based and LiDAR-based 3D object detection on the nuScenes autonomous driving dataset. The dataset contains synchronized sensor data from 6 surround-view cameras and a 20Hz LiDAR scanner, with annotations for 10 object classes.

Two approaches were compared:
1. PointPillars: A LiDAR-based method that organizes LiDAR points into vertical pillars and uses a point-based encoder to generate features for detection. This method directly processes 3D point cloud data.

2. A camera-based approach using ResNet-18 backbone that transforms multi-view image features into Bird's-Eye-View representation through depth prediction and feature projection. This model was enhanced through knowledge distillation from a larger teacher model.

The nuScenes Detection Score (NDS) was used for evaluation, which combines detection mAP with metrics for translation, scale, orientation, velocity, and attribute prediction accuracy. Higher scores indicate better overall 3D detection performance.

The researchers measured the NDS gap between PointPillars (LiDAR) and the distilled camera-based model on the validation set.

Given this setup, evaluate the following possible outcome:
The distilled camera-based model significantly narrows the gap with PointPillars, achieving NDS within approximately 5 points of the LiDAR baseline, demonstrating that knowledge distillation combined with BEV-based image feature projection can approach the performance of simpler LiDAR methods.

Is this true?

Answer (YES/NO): NO